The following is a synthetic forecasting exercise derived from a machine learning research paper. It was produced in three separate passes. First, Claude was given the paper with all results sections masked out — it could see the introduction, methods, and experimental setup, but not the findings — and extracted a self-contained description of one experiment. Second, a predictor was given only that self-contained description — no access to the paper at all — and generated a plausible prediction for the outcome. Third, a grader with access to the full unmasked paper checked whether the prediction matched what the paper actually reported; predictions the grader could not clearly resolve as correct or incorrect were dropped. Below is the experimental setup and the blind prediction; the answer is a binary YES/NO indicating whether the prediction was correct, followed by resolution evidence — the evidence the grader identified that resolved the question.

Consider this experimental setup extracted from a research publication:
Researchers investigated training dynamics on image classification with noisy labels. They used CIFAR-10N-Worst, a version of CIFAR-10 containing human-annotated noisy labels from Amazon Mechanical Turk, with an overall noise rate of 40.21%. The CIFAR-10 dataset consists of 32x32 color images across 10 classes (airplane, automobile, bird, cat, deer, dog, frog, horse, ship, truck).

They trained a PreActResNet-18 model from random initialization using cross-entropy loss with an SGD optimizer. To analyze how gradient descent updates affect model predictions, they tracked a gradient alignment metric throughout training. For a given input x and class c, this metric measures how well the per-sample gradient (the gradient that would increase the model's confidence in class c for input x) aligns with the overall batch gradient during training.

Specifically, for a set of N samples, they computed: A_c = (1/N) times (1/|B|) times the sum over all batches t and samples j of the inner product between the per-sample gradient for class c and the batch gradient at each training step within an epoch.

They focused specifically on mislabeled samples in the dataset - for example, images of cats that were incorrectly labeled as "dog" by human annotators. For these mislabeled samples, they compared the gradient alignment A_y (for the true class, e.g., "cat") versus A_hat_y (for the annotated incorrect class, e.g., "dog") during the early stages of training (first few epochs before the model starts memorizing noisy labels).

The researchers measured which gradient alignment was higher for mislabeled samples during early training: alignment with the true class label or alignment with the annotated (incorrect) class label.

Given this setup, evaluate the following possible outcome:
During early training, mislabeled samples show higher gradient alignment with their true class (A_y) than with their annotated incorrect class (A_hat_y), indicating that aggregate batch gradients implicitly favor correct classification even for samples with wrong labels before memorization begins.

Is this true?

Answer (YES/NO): YES